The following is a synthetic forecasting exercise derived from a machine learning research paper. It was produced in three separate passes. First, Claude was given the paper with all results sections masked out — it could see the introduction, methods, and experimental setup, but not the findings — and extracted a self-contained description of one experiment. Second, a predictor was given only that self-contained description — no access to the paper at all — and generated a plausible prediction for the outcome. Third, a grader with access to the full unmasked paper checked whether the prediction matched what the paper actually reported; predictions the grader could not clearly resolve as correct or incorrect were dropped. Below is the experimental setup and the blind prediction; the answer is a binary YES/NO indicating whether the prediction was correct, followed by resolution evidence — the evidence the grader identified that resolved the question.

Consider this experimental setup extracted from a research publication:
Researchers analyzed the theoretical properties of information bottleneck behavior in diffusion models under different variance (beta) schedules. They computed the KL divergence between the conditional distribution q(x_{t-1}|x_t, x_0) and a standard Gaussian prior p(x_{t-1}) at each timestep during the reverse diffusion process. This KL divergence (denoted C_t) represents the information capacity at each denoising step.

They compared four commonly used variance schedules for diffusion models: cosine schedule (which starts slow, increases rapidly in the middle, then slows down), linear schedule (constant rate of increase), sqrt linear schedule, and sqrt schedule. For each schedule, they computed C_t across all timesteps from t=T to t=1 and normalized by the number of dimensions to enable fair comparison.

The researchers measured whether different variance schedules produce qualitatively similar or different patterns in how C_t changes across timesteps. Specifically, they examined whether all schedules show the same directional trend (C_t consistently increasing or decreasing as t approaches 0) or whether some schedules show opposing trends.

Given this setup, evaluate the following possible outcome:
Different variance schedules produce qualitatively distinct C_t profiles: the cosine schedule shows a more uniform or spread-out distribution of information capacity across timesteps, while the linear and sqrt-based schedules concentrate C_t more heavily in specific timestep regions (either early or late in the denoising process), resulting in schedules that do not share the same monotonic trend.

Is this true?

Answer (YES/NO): NO